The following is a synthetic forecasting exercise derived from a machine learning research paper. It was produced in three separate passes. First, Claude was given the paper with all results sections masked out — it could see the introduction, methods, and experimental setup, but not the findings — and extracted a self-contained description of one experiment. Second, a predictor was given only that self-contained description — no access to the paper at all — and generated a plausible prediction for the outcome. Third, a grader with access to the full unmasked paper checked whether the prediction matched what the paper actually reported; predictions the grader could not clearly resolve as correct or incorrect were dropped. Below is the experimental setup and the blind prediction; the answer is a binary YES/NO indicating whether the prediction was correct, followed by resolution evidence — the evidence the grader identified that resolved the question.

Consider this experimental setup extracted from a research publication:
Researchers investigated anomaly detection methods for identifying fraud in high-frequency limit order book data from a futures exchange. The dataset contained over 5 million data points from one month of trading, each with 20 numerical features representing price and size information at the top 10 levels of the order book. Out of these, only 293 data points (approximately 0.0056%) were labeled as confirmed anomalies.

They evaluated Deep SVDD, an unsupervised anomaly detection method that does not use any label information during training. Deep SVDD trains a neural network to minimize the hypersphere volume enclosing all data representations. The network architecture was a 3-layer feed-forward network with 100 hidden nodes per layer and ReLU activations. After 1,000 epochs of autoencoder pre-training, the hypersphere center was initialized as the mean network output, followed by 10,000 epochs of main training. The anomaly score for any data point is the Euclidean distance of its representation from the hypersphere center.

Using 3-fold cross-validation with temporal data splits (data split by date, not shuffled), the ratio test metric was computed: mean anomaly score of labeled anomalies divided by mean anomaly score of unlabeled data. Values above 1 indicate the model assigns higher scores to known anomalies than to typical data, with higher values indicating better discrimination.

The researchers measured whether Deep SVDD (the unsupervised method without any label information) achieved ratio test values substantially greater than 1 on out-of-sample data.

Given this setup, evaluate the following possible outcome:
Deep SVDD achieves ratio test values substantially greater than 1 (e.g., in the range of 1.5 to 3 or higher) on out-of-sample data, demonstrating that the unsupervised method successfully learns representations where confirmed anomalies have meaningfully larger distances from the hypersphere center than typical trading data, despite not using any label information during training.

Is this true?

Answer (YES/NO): YES